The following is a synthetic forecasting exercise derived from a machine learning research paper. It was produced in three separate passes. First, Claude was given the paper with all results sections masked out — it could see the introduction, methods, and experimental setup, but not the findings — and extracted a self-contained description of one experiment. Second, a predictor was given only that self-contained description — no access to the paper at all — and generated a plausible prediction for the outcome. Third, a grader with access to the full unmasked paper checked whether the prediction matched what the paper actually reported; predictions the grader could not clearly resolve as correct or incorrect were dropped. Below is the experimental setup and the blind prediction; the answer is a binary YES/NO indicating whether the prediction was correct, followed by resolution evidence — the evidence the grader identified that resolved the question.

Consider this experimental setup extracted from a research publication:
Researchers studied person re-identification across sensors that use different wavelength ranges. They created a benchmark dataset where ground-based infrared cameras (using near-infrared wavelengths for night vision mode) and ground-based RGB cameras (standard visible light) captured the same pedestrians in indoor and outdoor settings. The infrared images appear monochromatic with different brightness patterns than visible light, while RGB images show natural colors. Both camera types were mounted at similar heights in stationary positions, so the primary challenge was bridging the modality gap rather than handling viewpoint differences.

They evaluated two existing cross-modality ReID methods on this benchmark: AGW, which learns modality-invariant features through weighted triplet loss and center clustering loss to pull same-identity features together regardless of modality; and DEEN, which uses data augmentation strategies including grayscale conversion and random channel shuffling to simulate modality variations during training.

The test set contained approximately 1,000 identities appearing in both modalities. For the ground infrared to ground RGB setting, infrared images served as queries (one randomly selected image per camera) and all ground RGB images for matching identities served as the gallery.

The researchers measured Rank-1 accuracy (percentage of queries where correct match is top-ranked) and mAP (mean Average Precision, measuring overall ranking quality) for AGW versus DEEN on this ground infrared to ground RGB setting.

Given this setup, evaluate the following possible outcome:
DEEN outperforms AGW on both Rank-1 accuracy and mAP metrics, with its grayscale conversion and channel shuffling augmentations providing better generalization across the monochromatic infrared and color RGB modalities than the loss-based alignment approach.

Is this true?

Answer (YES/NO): YES